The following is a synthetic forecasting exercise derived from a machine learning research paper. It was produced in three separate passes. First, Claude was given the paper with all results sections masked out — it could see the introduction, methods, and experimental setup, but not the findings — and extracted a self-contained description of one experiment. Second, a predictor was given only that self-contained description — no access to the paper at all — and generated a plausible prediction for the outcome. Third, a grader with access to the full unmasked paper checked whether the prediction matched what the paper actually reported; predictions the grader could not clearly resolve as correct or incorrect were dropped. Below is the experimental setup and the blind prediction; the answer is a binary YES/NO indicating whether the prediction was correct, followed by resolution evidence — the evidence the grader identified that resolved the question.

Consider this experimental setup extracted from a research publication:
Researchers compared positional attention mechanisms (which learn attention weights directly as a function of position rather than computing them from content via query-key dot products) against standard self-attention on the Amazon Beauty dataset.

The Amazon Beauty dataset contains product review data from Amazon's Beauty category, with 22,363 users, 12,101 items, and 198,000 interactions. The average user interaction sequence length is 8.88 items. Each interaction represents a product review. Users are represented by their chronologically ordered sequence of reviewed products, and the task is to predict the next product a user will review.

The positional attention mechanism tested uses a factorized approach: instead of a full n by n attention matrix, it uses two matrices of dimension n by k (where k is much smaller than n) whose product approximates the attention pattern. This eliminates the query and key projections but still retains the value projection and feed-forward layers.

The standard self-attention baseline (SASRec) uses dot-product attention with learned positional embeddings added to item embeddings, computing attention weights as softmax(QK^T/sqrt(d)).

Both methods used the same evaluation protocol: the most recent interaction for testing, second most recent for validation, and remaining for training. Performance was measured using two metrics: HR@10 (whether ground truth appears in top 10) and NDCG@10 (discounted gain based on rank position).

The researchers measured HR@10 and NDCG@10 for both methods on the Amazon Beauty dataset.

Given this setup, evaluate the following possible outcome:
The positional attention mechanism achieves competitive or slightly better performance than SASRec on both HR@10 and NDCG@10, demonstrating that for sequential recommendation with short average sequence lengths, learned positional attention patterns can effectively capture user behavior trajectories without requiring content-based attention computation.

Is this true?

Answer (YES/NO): YES